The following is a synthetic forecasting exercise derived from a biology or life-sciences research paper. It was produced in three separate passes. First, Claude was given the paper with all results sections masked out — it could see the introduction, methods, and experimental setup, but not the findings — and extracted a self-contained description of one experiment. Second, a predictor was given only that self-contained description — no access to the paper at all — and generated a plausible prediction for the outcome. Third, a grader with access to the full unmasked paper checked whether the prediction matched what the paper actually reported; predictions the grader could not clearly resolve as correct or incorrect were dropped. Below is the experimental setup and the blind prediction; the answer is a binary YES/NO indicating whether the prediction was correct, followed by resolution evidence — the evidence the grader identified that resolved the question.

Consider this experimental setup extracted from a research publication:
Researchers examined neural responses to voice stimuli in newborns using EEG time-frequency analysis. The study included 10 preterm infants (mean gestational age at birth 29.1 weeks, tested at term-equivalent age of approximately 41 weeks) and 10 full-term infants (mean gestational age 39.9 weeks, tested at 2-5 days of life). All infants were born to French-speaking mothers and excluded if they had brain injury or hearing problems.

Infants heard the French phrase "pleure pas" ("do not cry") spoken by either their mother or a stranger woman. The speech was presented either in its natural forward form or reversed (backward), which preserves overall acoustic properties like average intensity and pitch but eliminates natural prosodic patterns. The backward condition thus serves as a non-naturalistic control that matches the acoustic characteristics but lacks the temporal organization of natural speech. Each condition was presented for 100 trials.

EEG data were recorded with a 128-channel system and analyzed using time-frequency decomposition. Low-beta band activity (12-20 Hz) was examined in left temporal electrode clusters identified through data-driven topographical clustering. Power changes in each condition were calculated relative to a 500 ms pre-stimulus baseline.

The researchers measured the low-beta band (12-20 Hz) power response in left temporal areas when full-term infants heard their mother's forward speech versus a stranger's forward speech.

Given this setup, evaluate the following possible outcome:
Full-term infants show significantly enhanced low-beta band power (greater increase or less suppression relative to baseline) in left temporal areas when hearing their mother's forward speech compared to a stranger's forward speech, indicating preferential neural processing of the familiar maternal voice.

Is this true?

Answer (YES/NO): YES